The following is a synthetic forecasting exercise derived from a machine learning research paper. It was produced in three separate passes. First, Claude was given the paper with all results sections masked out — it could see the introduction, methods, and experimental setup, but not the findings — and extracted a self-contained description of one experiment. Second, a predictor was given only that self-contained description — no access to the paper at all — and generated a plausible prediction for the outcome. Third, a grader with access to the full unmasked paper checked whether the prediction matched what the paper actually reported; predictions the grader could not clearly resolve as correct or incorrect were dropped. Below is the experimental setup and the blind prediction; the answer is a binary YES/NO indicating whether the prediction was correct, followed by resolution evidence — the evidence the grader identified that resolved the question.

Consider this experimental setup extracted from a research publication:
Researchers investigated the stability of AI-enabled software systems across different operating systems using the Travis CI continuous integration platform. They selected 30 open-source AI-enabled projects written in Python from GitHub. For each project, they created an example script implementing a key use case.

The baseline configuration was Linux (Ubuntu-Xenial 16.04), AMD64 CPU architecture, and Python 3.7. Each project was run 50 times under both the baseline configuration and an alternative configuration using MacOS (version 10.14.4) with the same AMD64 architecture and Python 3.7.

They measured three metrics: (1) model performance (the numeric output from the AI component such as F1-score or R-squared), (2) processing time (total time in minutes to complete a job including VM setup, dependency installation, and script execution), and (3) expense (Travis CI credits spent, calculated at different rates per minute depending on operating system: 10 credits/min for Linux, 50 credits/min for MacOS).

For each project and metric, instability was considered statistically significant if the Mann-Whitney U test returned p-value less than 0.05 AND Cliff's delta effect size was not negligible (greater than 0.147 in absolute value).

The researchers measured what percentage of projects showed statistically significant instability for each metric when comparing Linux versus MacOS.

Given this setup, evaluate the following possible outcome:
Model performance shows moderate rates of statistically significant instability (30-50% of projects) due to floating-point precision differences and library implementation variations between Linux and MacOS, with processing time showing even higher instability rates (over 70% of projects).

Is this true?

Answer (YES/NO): NO